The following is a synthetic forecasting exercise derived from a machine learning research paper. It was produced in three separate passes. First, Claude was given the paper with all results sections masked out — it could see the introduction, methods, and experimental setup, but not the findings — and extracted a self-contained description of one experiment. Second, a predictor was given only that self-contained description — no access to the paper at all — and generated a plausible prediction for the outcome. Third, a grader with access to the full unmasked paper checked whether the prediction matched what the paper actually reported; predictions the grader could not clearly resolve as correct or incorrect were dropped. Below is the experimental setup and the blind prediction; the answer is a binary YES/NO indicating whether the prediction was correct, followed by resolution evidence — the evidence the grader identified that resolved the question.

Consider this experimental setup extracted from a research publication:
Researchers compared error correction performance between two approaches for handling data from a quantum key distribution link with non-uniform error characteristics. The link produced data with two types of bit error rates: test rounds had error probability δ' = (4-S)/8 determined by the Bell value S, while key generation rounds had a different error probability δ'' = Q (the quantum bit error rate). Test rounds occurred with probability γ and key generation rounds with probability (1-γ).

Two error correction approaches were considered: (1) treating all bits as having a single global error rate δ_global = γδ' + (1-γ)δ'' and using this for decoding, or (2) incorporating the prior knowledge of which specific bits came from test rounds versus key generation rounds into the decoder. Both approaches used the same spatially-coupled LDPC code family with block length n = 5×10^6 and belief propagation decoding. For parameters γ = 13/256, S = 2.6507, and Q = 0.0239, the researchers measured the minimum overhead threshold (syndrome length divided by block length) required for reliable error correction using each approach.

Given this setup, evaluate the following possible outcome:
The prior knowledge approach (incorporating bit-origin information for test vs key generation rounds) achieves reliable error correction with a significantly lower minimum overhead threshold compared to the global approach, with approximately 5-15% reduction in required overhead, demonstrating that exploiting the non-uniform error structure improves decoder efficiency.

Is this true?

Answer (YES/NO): YES